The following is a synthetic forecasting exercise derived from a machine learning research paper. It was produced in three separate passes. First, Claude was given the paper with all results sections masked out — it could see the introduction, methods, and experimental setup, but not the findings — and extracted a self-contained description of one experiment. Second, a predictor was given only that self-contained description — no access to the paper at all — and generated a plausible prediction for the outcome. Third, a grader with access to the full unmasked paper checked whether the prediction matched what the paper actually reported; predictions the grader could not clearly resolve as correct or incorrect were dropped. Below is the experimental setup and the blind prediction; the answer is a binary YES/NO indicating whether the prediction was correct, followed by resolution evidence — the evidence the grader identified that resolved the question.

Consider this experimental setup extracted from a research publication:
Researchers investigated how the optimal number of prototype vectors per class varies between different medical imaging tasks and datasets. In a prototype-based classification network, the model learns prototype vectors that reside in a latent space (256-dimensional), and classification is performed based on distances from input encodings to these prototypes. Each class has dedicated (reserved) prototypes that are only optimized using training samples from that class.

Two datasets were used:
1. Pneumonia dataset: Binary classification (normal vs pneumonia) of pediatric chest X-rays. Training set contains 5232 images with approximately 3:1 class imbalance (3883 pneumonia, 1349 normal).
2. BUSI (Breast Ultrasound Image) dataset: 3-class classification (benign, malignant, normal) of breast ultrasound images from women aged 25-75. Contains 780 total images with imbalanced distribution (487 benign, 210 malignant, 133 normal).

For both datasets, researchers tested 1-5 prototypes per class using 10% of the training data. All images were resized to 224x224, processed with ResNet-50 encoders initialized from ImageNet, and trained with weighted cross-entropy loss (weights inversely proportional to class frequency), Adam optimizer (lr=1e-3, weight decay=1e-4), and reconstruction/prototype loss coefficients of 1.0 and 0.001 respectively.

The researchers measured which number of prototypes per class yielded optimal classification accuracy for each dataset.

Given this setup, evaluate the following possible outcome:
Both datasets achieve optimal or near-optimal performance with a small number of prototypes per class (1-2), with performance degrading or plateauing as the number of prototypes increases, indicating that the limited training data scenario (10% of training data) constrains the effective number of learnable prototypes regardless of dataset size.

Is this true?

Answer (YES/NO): NO